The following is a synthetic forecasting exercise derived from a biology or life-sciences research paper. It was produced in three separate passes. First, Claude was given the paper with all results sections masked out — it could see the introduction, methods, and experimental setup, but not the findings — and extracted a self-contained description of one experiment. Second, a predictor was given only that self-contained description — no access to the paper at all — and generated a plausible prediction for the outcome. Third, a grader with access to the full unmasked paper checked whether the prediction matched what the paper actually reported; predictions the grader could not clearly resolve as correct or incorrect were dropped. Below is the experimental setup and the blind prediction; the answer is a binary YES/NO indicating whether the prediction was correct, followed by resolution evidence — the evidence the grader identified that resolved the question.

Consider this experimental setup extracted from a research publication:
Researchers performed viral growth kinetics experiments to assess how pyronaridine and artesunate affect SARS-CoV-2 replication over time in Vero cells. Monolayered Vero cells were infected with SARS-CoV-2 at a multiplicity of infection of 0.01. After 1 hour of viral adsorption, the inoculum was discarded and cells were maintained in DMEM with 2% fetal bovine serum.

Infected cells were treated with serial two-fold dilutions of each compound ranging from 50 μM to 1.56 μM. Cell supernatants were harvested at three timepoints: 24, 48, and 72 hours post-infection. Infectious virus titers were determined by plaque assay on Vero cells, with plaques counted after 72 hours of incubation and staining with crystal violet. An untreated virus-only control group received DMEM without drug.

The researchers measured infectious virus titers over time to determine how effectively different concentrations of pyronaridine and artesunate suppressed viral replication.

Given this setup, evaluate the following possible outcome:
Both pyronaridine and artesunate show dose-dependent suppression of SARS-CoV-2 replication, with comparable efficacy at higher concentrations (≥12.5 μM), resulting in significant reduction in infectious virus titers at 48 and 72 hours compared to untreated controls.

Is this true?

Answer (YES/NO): NO